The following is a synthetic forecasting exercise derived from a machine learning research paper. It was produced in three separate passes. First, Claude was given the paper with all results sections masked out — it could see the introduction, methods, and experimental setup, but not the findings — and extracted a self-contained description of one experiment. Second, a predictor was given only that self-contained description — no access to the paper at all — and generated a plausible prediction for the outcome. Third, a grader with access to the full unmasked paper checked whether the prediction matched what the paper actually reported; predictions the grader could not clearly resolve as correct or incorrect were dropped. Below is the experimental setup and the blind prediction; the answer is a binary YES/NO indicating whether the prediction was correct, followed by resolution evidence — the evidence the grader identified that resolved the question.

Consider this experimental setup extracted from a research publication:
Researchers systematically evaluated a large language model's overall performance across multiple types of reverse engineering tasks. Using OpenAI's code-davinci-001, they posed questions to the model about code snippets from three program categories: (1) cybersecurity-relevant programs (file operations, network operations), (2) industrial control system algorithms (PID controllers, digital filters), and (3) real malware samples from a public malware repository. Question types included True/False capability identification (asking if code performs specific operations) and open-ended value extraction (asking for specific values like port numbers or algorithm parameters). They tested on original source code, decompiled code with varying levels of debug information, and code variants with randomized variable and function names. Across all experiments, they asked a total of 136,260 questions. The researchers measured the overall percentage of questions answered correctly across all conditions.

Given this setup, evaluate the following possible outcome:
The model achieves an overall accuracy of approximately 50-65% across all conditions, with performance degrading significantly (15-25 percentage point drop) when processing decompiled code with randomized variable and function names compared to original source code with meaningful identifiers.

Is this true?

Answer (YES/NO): NO